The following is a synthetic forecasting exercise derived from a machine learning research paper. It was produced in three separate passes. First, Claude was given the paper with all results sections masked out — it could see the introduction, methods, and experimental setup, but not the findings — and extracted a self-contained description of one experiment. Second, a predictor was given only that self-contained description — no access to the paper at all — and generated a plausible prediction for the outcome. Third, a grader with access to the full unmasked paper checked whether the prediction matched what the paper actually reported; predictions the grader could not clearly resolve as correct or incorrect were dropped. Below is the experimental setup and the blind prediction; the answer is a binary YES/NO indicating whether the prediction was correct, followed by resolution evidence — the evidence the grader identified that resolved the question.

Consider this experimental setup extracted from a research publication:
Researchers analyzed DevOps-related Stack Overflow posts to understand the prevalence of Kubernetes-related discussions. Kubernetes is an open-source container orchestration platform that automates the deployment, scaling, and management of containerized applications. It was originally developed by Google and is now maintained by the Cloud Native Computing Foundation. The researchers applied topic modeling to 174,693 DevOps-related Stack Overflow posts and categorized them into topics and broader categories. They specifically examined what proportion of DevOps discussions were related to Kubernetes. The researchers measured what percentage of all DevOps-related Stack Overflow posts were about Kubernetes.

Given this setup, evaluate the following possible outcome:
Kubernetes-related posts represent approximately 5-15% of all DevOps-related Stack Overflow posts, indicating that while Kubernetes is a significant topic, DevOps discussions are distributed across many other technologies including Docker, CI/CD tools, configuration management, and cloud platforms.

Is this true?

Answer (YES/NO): YES